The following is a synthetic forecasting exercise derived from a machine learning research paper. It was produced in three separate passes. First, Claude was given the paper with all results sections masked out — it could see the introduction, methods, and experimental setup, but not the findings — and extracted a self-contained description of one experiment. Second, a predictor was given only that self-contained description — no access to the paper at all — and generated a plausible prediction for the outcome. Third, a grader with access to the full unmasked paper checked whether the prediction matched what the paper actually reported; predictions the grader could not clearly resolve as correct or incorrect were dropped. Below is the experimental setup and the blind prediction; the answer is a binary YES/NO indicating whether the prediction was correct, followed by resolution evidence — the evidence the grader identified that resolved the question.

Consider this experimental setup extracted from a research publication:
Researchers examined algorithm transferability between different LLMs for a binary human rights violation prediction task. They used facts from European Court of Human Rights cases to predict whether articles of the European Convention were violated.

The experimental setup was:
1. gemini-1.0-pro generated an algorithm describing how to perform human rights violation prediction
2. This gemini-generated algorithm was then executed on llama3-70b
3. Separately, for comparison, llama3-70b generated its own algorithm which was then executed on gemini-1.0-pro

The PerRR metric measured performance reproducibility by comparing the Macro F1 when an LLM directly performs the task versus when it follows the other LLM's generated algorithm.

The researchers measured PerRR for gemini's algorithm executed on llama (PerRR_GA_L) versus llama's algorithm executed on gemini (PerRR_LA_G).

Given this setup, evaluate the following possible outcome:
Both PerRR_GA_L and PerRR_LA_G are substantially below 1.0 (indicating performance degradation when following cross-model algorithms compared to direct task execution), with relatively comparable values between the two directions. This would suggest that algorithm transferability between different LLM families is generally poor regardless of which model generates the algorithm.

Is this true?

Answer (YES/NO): NO